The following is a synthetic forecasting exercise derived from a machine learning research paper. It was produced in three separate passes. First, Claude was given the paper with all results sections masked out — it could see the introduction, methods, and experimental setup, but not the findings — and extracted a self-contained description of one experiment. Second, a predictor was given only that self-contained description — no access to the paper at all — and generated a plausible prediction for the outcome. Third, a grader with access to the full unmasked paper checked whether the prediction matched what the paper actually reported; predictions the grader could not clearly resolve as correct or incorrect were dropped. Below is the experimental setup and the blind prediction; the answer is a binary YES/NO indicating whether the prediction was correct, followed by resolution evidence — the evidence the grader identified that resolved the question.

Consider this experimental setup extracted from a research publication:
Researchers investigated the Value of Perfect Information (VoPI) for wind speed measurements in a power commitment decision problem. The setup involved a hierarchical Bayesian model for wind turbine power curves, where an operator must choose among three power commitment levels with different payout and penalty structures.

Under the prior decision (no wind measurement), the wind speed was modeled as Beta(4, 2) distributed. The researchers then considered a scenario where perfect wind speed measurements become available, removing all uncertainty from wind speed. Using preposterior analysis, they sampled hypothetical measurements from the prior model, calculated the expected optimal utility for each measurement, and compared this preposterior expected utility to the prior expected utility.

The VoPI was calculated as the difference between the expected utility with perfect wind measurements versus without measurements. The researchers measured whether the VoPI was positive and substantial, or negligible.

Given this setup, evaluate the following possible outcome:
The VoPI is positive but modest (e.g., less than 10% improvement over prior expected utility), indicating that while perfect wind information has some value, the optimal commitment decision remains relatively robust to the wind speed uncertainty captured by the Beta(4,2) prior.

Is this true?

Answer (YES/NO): NO